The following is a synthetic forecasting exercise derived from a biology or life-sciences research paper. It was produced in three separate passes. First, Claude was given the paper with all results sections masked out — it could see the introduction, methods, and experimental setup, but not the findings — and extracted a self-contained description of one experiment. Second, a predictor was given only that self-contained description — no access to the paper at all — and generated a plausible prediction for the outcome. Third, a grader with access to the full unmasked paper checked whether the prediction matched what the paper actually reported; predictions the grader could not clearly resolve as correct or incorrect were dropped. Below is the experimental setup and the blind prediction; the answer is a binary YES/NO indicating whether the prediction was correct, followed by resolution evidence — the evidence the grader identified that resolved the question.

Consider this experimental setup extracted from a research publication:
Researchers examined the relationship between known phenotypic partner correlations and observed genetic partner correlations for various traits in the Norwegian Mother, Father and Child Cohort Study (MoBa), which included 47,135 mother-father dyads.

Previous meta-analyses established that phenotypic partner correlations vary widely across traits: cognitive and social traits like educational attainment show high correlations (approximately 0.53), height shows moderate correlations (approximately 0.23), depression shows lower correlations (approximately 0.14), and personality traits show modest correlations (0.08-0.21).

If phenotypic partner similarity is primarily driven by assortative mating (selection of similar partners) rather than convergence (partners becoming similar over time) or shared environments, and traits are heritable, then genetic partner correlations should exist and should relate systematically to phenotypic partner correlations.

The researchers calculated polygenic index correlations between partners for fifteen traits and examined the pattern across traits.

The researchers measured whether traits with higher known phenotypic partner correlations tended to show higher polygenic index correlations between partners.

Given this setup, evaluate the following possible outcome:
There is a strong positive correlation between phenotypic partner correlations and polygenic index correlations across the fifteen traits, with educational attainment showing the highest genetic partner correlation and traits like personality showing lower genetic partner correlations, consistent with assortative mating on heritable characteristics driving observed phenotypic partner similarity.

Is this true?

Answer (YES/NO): NO